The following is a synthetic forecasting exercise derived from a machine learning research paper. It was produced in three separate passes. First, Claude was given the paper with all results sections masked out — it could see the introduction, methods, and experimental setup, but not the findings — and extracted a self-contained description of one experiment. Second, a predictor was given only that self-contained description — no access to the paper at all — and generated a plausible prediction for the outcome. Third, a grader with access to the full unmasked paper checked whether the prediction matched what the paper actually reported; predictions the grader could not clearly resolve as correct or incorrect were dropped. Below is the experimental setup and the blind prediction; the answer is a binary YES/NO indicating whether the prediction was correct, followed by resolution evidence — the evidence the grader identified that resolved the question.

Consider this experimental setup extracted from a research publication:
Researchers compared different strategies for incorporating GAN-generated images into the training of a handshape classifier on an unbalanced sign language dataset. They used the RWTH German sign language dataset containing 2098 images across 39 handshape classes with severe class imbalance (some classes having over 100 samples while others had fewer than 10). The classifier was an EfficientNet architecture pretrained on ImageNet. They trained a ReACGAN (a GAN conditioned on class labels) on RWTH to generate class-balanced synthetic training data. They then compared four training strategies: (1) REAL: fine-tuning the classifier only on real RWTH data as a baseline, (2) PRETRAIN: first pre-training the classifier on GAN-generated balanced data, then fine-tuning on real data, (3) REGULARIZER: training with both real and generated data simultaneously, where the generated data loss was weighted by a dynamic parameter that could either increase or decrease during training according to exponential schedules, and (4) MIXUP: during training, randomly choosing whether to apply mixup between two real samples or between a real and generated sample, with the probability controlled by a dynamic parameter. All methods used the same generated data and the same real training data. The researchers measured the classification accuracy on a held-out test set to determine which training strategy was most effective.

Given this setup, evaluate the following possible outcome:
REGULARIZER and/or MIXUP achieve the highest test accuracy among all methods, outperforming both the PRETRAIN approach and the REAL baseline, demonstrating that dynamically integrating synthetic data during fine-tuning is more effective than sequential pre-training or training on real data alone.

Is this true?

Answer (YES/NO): NO